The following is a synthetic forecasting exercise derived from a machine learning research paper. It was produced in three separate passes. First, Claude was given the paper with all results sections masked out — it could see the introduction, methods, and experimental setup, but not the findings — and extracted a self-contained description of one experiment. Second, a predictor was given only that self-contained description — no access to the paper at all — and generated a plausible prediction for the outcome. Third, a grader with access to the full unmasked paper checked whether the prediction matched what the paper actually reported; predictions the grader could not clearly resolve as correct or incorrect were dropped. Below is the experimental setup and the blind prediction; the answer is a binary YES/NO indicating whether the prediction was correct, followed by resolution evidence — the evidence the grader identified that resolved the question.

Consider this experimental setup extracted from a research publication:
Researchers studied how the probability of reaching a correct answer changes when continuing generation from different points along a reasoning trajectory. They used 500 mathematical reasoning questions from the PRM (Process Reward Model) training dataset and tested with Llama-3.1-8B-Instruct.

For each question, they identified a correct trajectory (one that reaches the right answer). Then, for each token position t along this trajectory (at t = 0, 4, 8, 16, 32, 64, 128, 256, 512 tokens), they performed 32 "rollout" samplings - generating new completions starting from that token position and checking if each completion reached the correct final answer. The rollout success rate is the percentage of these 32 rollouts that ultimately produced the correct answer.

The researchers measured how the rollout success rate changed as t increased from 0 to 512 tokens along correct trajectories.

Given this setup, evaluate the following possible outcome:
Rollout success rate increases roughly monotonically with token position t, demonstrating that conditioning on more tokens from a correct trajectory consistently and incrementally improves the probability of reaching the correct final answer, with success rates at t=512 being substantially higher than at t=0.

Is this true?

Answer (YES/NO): YES